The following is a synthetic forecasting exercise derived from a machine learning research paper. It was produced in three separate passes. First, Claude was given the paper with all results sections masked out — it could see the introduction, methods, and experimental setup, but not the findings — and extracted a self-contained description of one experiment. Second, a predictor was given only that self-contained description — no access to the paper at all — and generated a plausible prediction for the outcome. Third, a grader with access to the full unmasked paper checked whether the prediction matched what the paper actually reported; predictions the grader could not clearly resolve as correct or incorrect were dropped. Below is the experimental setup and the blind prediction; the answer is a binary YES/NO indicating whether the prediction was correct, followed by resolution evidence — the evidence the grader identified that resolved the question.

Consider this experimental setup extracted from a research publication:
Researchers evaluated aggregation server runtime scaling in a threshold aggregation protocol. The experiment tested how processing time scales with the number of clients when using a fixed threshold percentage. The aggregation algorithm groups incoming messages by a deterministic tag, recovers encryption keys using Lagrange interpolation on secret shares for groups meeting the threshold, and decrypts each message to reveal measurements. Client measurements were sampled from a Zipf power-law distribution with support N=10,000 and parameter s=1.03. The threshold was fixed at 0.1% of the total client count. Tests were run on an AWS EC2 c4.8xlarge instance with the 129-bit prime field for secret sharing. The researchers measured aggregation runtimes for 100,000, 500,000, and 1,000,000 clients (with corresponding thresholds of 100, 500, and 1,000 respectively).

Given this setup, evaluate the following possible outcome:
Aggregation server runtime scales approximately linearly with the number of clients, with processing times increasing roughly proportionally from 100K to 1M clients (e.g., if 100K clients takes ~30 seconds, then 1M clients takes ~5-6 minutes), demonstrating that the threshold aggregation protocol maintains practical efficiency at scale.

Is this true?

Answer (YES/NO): NO